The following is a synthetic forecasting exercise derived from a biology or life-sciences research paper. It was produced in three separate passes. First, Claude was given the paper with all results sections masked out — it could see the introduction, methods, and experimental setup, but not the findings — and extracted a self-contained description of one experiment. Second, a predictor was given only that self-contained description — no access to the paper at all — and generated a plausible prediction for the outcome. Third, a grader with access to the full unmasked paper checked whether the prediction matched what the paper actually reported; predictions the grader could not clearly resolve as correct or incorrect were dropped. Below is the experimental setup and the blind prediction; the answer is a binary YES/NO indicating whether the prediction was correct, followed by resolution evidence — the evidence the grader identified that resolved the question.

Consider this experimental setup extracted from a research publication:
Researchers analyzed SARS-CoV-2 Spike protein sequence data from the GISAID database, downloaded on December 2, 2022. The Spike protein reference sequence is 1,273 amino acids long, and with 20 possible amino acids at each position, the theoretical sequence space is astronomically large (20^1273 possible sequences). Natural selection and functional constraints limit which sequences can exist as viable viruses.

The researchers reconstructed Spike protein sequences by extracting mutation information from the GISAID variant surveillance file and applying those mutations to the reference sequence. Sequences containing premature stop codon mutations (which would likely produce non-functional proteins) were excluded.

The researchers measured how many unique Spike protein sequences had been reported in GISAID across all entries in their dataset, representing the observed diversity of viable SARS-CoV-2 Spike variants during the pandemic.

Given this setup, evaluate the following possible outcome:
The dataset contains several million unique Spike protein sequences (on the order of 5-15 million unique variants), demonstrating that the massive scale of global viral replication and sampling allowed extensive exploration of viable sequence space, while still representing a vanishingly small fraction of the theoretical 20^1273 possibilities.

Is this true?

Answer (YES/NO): NO